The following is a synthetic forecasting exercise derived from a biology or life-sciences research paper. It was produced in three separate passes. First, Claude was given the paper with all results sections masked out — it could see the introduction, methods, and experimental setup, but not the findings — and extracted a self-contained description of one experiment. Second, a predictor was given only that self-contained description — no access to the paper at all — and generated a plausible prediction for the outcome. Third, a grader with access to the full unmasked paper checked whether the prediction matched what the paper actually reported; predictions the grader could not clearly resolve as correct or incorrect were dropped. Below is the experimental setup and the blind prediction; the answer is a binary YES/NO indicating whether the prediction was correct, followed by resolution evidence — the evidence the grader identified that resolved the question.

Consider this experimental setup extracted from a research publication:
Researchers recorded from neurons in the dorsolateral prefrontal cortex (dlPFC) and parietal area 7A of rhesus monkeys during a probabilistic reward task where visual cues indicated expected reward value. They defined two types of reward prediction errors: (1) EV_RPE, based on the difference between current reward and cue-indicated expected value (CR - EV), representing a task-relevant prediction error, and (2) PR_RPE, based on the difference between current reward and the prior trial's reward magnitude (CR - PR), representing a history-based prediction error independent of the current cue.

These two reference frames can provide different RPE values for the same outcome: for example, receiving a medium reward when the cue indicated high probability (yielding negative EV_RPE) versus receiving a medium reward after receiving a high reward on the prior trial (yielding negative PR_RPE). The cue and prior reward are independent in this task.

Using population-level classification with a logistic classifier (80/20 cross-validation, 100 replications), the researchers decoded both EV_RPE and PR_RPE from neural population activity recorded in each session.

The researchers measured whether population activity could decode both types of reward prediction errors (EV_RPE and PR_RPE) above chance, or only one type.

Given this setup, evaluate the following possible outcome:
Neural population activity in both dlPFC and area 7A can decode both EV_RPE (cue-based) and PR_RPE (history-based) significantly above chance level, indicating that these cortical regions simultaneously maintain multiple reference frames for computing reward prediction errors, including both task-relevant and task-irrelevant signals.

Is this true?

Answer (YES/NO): YES